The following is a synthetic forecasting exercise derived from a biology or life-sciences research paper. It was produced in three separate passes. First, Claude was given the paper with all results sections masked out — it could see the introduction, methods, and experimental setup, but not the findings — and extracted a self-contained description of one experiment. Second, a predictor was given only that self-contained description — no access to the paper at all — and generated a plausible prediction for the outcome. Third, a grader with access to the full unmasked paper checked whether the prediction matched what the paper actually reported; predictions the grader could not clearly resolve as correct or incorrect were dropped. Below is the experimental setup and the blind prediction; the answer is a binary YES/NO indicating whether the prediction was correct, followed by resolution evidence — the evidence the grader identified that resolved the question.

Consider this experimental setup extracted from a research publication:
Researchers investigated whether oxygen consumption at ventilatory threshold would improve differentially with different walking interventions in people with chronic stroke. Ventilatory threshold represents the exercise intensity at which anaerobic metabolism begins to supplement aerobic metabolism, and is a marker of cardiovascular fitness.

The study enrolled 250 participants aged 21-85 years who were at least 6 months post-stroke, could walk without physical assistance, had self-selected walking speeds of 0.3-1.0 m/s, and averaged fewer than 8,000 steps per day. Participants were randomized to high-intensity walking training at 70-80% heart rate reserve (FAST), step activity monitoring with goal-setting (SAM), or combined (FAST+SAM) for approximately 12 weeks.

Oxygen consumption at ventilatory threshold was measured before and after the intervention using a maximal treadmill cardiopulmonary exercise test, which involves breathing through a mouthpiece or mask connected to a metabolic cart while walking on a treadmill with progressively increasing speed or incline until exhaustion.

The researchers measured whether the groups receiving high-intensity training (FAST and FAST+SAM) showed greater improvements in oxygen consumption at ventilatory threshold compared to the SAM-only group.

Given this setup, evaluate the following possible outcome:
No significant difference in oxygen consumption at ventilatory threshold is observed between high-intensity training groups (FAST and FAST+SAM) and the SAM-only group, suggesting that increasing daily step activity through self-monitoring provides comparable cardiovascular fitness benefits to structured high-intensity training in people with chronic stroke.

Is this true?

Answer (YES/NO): NO